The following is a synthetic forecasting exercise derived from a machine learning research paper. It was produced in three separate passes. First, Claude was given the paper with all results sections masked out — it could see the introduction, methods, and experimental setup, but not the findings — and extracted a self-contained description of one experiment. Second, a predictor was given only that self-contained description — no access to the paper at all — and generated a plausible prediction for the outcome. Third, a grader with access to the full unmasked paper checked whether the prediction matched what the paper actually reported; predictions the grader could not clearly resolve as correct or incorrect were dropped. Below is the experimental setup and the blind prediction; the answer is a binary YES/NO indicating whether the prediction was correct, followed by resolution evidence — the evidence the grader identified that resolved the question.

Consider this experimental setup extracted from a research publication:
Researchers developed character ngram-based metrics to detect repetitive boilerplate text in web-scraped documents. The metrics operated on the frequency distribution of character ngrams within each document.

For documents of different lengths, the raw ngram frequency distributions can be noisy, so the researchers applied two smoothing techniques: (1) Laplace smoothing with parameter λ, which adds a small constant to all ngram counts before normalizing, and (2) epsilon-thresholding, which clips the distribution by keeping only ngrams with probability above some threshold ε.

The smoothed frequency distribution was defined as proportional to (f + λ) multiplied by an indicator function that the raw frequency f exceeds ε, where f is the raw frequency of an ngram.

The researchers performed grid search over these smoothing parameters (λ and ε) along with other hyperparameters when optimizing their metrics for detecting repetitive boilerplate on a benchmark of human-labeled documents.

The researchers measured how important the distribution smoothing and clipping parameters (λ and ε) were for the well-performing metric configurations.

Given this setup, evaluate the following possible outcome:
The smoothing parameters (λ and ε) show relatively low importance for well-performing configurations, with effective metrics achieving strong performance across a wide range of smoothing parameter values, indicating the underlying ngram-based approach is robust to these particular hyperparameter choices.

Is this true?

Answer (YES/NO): YES